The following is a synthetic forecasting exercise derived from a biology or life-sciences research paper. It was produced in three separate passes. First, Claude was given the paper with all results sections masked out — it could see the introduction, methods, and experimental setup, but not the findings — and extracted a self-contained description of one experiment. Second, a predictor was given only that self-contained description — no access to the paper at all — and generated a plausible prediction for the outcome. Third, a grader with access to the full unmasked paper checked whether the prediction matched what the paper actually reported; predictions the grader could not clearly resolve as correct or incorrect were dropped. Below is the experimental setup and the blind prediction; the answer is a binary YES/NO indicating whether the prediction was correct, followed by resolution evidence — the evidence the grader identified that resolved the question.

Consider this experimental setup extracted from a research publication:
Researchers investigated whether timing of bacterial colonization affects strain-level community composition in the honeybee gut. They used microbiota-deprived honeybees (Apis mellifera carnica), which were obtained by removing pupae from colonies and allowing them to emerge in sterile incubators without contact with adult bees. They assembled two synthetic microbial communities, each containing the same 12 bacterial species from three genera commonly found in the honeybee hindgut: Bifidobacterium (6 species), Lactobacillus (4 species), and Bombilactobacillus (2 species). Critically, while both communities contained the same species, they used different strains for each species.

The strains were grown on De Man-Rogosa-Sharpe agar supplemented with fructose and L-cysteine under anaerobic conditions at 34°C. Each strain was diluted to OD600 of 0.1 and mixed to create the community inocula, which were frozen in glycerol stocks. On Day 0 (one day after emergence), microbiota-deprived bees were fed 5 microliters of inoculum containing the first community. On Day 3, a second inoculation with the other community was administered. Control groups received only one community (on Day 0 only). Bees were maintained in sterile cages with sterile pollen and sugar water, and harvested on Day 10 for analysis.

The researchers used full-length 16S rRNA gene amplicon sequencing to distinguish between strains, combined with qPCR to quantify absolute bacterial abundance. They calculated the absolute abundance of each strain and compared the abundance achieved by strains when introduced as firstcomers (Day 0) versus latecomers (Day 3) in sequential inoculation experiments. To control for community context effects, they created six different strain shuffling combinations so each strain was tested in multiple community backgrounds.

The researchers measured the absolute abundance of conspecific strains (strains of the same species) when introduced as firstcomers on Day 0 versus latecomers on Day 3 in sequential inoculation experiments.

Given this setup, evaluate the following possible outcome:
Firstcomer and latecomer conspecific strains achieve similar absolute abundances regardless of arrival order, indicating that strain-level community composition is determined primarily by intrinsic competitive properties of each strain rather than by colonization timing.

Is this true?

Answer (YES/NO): NO